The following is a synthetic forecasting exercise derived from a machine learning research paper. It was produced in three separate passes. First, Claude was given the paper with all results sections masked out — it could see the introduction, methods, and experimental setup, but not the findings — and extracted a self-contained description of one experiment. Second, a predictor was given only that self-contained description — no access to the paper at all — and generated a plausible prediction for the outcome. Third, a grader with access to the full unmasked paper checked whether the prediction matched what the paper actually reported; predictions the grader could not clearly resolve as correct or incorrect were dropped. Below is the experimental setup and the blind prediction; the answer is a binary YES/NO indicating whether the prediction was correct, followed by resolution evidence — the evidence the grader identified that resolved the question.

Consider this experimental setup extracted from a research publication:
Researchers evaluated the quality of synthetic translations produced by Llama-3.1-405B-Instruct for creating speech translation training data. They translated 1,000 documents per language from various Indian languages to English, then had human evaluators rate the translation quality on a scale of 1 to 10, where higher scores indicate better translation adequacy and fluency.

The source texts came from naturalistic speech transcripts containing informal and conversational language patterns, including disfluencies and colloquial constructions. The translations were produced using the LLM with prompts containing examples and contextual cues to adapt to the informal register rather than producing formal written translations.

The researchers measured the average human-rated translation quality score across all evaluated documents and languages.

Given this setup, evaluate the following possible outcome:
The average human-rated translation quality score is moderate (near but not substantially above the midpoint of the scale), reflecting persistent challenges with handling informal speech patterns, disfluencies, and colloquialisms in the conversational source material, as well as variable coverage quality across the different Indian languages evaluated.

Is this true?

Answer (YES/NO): NO